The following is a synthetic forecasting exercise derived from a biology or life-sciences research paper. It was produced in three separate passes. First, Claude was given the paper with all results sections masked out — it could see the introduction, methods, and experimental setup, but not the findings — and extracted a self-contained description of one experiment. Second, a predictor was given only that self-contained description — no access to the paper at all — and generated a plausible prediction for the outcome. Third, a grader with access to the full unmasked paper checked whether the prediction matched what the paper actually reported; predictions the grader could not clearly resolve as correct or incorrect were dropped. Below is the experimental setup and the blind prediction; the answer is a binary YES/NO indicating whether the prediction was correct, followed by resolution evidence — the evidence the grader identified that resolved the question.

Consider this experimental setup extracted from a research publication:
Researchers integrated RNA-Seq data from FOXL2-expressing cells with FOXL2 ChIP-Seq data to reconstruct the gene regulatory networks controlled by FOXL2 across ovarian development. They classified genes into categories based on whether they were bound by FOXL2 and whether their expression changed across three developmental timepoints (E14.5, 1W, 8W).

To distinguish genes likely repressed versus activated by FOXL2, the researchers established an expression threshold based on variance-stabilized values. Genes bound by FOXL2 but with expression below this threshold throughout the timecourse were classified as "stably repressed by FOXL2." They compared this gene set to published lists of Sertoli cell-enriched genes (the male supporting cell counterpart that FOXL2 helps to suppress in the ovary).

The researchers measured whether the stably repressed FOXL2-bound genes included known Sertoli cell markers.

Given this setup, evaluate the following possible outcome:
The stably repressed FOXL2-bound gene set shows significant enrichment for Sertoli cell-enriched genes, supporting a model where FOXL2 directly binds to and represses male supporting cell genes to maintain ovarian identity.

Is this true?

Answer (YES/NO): NO